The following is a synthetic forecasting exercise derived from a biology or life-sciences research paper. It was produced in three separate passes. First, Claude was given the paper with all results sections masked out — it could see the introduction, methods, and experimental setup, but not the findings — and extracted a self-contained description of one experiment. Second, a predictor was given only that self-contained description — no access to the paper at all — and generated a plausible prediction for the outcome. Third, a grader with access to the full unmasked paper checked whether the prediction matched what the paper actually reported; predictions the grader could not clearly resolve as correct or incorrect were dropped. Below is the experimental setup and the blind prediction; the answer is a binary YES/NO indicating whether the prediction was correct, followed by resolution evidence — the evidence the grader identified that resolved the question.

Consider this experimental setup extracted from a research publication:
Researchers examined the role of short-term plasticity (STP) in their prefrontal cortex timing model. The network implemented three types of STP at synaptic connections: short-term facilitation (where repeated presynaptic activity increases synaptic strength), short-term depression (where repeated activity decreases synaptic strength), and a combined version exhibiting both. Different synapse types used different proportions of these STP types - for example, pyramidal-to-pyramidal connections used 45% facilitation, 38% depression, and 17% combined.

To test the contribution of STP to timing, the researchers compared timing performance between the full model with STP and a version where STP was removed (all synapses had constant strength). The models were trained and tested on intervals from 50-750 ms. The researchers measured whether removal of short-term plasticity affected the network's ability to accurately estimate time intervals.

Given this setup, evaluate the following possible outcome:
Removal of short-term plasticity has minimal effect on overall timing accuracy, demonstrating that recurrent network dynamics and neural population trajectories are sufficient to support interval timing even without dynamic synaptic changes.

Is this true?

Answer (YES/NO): NO